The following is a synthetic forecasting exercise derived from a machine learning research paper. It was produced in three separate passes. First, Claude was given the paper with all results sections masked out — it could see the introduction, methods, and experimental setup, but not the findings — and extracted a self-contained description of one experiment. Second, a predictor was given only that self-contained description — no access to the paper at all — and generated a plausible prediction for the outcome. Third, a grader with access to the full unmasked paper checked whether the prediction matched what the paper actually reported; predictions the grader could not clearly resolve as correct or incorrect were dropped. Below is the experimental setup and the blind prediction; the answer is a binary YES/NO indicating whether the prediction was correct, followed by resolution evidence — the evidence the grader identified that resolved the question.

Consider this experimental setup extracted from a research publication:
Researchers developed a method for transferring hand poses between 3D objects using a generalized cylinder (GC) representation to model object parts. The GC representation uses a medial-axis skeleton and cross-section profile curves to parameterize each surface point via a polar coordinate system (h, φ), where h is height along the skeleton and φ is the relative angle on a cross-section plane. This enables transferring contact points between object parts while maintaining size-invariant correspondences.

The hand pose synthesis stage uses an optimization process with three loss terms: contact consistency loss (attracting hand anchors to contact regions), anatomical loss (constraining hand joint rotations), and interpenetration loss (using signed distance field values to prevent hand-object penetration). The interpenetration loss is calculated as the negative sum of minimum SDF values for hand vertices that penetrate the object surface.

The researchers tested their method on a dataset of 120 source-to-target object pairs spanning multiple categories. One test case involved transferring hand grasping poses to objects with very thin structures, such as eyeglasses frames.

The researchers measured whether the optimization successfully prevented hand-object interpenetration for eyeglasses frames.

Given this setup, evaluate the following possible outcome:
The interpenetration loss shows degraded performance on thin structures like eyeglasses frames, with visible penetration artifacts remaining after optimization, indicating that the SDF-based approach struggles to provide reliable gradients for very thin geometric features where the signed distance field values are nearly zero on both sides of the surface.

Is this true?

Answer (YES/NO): YES